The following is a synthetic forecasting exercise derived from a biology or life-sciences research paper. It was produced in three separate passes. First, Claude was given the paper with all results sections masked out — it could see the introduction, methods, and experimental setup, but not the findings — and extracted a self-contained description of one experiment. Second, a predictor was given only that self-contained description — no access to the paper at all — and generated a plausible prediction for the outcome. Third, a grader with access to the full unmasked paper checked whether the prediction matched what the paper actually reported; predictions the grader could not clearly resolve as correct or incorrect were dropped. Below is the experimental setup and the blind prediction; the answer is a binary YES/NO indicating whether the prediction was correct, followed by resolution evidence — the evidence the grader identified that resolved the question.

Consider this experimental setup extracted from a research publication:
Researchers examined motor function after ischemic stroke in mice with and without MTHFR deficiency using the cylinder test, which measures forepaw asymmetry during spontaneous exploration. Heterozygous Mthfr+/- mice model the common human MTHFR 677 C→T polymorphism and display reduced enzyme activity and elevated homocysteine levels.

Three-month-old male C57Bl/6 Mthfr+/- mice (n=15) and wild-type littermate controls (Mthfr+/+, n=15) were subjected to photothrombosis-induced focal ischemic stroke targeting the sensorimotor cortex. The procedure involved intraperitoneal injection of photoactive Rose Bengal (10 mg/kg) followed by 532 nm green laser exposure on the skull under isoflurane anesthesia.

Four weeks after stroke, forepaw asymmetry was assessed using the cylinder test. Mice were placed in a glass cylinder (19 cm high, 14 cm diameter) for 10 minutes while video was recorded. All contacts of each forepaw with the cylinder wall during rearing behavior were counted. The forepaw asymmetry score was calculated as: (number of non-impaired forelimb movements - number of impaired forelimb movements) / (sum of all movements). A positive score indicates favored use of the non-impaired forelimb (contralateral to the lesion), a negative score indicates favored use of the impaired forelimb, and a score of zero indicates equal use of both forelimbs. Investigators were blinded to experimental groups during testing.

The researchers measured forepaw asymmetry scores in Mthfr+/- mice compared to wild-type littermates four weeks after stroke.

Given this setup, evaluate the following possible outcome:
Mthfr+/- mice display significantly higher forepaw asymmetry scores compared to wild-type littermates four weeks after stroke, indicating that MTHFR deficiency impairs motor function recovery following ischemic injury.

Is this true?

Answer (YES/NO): YES